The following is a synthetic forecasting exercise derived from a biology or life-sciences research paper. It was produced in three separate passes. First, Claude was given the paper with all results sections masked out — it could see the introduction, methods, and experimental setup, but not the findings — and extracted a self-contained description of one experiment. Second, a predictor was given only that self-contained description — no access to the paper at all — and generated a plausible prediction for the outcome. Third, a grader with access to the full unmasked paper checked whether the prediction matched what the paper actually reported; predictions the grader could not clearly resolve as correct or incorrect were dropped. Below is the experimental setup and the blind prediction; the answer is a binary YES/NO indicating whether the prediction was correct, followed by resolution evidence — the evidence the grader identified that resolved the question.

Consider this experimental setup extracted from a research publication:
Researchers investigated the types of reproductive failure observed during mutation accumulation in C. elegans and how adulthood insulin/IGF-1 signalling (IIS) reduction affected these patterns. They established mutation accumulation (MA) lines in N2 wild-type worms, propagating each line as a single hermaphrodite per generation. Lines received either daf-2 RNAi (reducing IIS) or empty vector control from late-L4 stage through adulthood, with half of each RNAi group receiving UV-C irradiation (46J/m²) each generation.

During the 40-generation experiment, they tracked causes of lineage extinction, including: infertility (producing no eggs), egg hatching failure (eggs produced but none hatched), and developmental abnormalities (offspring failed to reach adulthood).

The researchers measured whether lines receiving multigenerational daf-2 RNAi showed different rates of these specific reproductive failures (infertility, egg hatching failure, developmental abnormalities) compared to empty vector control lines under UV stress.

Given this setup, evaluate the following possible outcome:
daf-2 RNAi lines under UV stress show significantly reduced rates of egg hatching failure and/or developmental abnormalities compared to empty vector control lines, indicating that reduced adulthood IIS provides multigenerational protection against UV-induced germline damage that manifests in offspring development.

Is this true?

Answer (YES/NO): YES